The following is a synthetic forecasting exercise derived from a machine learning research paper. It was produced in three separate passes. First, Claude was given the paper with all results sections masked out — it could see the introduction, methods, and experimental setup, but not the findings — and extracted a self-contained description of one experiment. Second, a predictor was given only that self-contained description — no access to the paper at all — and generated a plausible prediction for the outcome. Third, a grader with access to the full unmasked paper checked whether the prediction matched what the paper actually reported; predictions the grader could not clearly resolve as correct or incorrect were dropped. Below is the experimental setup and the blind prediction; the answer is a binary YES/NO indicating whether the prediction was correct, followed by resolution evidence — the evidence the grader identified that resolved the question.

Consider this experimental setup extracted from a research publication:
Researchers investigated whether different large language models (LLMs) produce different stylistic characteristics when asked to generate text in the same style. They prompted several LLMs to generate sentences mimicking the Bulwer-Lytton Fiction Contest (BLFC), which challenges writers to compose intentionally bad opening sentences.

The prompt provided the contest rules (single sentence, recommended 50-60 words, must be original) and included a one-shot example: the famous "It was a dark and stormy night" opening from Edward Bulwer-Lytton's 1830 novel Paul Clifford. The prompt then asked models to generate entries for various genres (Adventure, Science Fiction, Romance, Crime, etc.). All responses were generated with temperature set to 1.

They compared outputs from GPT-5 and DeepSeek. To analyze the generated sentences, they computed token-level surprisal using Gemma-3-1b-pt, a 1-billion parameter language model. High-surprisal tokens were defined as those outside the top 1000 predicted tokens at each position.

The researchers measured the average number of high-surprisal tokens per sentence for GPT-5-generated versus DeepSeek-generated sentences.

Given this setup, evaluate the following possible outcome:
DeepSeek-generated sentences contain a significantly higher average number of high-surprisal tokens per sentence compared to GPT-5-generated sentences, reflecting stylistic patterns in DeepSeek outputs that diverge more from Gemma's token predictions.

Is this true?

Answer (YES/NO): NO